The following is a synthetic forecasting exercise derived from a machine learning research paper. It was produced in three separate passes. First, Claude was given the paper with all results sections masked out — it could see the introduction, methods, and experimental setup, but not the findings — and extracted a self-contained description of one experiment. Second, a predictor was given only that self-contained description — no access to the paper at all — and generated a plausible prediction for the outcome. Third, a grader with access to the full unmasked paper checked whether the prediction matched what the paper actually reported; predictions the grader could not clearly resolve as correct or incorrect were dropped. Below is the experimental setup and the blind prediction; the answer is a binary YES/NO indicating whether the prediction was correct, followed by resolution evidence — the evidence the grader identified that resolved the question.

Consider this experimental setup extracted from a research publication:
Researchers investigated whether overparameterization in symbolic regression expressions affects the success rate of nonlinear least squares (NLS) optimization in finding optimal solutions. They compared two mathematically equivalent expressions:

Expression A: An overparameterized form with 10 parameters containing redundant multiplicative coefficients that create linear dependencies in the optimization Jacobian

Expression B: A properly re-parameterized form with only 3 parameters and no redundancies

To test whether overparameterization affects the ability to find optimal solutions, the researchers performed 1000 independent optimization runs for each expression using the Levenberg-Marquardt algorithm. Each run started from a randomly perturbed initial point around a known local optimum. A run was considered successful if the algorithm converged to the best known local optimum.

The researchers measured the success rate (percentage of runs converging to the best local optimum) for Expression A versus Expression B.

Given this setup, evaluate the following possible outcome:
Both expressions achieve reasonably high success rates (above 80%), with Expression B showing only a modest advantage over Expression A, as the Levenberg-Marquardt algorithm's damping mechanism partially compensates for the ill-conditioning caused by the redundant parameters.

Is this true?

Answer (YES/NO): NO